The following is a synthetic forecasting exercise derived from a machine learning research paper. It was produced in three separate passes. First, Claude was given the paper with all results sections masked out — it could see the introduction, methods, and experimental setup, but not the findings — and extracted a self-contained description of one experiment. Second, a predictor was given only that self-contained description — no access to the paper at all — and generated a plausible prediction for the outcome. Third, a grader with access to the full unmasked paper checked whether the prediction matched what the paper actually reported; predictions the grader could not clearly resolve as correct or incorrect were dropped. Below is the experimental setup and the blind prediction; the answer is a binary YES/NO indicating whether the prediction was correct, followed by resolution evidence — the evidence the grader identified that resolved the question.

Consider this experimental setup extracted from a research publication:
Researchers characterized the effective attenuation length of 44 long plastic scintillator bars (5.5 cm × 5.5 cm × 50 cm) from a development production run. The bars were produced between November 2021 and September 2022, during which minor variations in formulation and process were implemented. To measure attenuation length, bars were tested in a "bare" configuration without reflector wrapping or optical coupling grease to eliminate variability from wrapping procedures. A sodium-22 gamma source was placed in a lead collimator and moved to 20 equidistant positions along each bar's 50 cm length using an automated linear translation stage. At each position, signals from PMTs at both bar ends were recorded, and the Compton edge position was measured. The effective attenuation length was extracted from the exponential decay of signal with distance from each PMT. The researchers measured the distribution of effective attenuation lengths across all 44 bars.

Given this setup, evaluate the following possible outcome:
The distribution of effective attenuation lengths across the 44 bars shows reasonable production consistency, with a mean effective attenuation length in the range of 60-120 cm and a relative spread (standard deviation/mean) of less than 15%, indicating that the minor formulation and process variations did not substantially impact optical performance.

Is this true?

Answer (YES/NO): NO